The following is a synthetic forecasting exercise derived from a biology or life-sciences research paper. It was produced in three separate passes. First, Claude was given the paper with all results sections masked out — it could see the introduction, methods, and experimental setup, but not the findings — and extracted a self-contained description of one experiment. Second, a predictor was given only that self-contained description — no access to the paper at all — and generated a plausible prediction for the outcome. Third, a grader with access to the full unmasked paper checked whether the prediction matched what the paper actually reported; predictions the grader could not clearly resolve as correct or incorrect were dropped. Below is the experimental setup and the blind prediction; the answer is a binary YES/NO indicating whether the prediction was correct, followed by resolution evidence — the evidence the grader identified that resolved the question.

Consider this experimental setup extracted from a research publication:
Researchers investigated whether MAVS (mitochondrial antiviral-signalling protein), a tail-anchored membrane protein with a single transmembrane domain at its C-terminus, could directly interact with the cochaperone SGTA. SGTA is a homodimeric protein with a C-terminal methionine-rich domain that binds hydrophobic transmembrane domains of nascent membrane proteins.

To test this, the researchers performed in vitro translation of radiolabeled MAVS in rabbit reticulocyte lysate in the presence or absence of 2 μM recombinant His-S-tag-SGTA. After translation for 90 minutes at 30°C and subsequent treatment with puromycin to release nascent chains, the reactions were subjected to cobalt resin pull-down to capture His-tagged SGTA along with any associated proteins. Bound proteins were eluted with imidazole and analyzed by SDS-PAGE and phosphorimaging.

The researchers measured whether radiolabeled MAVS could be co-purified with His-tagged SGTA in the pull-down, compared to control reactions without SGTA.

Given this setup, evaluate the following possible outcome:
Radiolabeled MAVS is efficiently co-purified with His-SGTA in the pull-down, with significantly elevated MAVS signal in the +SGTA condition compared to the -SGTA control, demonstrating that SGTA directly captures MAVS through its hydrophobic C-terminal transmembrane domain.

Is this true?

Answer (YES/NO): YES